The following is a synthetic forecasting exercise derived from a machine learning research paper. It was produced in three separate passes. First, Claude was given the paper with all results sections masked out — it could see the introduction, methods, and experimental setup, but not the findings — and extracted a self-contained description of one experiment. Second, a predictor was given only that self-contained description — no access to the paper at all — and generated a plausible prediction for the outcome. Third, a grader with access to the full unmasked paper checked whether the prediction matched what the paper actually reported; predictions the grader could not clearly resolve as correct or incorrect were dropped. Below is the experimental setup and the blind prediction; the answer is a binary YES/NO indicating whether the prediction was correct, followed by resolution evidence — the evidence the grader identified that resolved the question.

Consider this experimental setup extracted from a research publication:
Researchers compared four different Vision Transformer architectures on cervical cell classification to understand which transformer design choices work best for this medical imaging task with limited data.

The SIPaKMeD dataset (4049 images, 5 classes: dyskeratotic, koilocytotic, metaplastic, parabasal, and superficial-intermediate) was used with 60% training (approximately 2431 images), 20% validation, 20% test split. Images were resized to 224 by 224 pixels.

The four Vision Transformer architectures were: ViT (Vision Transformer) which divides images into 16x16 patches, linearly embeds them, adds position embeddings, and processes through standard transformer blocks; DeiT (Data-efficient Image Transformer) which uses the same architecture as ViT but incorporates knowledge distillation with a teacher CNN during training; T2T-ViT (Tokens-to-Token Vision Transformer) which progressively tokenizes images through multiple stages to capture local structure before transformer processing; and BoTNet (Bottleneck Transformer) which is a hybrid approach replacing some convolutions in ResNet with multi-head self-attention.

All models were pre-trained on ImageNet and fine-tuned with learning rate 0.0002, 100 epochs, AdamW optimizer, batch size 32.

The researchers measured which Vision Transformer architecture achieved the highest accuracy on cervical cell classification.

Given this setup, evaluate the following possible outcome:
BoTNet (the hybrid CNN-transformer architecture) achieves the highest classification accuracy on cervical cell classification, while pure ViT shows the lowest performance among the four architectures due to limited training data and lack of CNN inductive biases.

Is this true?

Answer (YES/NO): NO